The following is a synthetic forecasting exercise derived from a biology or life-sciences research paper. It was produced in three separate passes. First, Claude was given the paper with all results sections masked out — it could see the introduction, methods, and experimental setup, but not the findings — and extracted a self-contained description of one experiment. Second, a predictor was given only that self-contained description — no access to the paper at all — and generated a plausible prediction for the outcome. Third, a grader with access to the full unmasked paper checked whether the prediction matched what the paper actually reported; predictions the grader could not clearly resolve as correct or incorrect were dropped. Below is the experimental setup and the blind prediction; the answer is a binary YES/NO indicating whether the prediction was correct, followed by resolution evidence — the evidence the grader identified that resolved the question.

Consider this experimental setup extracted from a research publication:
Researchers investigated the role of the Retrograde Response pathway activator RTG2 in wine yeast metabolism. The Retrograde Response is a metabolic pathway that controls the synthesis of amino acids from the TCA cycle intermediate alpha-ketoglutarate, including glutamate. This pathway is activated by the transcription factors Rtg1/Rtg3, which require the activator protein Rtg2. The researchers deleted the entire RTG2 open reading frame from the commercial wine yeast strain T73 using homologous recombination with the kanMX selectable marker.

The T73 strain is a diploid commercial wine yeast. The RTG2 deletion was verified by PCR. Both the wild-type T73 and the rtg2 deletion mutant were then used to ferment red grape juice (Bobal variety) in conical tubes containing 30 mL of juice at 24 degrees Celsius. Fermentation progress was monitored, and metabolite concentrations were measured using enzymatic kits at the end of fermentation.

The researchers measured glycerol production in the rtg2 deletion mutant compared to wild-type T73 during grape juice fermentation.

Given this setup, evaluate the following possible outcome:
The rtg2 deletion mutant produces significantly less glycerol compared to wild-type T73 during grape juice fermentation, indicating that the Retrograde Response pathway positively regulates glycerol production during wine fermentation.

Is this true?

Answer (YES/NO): YES